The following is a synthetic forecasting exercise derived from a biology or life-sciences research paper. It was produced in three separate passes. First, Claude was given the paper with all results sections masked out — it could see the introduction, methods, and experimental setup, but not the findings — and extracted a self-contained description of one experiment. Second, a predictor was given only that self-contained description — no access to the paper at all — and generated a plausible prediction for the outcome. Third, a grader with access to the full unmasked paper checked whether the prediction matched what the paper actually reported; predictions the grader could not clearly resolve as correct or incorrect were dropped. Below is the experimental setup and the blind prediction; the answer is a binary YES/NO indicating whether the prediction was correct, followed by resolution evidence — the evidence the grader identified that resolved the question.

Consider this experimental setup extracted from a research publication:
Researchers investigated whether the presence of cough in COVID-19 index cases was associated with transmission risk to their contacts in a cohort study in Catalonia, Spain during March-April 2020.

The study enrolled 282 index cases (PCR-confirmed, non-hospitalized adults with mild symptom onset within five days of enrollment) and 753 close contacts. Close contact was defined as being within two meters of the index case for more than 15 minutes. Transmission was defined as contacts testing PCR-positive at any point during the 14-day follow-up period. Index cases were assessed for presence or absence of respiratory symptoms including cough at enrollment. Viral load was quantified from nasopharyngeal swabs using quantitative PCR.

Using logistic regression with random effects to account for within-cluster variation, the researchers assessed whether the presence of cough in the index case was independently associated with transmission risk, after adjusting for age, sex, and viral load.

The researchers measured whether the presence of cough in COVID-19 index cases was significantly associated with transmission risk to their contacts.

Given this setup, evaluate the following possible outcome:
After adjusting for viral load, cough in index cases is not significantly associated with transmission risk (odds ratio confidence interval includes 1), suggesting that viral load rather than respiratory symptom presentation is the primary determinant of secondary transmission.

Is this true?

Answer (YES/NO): YES